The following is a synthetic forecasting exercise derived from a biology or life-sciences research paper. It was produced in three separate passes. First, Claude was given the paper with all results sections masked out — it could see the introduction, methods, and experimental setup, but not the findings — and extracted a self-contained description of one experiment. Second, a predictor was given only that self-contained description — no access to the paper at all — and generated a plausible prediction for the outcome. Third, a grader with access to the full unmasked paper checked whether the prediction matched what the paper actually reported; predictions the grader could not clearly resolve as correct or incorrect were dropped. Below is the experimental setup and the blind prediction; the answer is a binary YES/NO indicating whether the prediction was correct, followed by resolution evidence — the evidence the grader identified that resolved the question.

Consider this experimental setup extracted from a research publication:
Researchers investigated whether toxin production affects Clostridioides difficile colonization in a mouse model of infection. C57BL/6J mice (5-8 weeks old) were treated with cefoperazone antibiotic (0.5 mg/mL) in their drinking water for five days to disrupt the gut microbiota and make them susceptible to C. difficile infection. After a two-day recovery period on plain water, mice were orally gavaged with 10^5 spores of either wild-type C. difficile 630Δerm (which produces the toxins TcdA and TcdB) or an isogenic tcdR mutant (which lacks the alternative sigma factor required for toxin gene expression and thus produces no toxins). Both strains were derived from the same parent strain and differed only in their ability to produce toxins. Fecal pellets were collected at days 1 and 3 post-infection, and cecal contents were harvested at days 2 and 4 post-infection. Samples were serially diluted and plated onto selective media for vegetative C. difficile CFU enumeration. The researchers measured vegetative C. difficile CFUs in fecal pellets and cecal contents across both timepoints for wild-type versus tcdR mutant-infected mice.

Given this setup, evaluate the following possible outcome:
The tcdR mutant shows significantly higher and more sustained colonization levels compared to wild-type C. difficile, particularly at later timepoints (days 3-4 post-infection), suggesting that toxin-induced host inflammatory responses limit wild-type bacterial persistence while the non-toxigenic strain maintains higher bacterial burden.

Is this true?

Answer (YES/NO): NO